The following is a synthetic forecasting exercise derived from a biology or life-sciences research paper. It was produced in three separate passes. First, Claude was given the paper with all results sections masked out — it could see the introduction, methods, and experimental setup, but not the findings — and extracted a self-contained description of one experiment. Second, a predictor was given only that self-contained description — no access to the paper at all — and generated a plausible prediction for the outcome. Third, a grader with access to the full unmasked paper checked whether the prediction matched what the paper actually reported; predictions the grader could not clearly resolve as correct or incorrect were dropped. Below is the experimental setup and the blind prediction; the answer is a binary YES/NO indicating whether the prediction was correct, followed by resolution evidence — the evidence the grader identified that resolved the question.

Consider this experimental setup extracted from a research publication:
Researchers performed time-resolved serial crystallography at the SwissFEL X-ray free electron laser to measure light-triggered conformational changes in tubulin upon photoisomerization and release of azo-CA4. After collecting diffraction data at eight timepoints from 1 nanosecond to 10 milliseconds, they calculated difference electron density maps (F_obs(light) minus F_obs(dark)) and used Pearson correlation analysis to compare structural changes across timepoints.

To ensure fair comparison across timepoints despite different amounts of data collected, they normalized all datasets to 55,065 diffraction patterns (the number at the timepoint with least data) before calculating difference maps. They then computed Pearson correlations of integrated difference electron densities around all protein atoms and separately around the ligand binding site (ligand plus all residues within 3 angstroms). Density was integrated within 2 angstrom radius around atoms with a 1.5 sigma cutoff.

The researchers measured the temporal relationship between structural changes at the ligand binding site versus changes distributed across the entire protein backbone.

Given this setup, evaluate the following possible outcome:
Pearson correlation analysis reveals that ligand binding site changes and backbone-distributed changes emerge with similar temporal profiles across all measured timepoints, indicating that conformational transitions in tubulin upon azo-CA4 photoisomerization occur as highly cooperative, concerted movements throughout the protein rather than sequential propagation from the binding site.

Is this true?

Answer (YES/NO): NO